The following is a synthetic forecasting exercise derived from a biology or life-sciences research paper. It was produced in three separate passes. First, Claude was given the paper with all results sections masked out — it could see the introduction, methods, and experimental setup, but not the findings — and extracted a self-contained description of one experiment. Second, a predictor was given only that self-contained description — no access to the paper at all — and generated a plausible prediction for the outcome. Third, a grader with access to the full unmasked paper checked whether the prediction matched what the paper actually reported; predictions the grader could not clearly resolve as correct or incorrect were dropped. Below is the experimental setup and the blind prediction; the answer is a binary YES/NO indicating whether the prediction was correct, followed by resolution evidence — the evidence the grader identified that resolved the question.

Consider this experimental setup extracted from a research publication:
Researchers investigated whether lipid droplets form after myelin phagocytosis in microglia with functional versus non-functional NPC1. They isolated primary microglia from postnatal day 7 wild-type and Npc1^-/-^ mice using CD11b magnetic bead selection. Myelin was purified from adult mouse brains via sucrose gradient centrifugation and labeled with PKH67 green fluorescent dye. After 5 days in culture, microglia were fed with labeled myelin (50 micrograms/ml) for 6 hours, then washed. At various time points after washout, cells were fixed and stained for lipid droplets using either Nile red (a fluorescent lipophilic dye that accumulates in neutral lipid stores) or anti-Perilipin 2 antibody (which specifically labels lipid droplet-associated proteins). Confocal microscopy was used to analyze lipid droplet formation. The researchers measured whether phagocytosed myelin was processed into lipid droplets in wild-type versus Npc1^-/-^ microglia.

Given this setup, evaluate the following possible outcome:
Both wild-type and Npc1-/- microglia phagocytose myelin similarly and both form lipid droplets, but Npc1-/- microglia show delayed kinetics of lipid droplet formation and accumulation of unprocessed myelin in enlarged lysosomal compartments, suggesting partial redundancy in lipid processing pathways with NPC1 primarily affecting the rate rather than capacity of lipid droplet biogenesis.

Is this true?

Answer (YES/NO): NO